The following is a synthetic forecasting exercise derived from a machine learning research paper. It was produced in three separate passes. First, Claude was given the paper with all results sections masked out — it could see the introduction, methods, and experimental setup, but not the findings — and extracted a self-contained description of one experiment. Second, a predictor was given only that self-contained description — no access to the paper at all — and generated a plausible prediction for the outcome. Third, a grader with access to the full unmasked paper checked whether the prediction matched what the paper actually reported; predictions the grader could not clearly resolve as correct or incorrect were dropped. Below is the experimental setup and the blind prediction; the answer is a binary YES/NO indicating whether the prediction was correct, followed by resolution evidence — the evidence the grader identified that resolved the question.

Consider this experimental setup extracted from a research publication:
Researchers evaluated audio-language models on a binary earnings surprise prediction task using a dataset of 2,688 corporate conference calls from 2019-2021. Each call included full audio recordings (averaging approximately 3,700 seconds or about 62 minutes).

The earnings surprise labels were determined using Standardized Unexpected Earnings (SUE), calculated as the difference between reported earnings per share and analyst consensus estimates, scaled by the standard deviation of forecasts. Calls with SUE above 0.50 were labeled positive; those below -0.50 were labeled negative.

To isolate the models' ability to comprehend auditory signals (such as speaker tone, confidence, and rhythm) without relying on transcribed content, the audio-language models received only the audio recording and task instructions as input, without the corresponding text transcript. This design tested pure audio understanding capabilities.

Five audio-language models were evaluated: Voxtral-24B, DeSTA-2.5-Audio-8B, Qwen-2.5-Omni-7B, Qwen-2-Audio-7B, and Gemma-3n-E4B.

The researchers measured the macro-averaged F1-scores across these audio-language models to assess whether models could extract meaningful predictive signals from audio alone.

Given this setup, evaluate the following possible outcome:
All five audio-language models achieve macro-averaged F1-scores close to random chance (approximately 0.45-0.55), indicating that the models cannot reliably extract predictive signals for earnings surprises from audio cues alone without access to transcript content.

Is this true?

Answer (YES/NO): NO